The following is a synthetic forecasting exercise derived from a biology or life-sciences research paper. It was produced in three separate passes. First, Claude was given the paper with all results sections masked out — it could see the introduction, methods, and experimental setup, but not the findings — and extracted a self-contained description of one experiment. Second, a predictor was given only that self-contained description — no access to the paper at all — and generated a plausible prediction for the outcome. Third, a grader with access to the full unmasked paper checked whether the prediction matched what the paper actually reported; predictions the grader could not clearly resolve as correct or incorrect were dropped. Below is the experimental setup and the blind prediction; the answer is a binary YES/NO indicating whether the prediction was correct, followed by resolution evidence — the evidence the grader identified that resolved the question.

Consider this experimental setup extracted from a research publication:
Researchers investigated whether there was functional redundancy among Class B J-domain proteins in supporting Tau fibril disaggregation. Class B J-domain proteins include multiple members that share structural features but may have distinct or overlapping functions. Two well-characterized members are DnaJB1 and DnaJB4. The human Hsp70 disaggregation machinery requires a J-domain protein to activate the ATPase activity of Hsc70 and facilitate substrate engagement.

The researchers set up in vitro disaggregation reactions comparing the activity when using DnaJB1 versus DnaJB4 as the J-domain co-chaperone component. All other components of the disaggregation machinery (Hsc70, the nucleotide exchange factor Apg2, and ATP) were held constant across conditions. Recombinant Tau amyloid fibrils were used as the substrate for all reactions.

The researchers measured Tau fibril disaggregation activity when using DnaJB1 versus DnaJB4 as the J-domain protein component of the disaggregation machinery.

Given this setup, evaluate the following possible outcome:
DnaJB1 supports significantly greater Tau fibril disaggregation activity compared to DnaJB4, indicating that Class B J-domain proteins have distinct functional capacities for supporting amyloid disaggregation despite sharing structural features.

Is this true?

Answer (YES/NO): NO